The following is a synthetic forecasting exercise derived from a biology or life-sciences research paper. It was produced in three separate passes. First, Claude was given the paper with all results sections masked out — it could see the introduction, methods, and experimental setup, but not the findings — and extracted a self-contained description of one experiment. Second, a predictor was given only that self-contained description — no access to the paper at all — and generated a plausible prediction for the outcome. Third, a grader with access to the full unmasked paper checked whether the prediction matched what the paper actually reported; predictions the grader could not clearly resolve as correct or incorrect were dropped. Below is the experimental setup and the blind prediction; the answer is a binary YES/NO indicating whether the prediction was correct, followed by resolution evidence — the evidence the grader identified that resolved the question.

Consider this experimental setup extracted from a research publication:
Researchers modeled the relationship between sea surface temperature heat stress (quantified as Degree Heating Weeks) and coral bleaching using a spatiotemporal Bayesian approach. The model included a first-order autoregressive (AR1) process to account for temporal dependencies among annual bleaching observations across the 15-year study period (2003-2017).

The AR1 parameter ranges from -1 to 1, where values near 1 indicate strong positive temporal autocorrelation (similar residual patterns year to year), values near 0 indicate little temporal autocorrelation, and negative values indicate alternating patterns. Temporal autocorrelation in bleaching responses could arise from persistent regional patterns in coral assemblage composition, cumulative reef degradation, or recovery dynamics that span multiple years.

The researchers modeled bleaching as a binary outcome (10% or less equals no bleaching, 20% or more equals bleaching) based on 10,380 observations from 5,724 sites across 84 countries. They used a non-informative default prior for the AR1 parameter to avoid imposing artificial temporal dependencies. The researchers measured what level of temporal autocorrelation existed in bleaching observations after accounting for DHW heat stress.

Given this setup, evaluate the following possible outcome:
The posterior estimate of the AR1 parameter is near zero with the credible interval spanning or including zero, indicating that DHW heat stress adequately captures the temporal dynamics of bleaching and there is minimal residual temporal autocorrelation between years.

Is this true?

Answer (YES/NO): NO